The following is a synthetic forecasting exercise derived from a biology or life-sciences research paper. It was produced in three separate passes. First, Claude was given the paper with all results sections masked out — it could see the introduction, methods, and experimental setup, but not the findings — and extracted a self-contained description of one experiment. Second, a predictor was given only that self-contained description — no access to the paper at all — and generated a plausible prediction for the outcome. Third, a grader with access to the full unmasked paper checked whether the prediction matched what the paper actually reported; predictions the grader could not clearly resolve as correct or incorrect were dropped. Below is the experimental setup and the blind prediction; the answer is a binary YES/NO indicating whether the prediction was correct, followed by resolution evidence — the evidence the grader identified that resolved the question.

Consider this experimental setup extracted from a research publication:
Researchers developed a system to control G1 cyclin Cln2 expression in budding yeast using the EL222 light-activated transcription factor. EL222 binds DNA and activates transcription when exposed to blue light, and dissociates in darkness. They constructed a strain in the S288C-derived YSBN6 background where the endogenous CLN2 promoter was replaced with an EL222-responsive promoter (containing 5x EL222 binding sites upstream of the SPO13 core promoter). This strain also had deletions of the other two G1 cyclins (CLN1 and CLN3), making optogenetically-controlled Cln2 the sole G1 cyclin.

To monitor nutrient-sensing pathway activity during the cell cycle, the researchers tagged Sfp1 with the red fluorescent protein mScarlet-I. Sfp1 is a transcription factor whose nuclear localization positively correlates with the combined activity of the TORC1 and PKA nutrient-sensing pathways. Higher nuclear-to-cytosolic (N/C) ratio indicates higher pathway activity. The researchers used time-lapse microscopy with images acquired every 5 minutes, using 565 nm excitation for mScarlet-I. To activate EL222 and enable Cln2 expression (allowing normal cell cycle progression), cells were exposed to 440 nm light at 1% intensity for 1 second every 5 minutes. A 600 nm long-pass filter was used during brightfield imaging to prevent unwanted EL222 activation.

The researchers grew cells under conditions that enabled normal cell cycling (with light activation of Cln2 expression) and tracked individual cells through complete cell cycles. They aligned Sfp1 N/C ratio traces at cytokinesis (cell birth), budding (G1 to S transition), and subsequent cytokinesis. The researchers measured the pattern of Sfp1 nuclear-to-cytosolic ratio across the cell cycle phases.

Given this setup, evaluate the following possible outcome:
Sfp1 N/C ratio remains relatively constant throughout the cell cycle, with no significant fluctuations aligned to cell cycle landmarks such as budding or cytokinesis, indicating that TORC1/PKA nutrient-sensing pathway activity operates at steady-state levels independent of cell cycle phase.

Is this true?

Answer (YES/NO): NO